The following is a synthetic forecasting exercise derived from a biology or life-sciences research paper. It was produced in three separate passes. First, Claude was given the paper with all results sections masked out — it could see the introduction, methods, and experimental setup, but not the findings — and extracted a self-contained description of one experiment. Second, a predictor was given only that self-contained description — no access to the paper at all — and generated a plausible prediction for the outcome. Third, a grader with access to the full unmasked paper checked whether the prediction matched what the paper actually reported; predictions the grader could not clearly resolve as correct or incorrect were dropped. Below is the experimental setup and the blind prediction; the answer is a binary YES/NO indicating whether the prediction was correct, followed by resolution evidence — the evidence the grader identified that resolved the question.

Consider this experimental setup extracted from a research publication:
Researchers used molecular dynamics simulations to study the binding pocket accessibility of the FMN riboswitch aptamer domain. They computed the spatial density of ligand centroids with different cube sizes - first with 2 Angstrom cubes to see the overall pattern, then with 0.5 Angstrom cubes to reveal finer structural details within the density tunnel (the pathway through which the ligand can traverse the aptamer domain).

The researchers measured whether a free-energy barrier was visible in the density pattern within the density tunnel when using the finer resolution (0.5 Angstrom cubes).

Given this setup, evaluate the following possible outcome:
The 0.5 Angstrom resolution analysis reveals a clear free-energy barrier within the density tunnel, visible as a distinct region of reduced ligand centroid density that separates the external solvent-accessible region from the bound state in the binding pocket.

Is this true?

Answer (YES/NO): NO